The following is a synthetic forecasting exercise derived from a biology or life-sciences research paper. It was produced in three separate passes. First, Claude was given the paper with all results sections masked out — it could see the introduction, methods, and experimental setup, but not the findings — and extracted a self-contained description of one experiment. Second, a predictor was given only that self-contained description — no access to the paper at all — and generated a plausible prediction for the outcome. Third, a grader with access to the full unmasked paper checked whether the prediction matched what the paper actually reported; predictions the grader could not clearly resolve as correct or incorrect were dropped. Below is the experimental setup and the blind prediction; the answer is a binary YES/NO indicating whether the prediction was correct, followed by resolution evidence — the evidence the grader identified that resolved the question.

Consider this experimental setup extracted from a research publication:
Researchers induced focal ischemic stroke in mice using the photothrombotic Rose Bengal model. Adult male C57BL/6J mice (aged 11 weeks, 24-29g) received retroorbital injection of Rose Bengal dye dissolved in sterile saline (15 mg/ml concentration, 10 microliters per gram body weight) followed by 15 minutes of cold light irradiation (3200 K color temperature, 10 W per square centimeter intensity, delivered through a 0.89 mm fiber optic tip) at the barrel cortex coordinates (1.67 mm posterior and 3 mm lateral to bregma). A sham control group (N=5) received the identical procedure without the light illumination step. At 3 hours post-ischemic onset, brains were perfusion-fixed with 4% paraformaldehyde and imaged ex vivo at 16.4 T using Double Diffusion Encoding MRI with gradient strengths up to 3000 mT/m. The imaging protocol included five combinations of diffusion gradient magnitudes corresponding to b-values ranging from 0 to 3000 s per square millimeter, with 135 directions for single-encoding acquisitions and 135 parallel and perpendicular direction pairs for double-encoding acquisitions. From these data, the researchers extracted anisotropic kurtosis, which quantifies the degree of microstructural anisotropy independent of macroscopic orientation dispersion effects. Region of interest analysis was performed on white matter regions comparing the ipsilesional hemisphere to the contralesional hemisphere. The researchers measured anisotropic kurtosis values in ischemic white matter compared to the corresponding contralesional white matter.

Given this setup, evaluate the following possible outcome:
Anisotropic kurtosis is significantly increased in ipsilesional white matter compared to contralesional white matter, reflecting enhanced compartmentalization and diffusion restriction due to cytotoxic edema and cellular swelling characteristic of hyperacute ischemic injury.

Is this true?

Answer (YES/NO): NO